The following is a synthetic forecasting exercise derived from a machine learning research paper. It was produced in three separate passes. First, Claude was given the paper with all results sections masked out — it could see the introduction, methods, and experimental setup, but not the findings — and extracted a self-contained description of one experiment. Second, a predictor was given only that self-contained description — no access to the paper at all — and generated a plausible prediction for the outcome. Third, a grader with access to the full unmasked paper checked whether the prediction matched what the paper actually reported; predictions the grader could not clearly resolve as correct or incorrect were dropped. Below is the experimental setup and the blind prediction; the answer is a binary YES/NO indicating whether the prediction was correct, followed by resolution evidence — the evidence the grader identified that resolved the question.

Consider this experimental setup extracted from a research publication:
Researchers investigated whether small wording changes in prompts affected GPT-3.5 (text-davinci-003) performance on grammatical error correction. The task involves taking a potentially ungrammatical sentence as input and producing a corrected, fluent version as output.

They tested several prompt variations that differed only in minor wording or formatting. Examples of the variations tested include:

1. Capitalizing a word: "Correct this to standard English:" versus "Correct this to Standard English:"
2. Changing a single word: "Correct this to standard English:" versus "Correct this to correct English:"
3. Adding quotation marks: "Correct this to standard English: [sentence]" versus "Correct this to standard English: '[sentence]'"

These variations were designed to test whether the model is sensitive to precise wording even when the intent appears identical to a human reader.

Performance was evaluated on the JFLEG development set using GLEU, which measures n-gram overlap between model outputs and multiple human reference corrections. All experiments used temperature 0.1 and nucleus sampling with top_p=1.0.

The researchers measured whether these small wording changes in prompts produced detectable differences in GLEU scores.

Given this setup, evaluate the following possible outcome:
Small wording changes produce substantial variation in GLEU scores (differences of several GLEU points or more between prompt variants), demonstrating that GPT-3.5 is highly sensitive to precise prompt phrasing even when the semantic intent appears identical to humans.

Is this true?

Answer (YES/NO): YES